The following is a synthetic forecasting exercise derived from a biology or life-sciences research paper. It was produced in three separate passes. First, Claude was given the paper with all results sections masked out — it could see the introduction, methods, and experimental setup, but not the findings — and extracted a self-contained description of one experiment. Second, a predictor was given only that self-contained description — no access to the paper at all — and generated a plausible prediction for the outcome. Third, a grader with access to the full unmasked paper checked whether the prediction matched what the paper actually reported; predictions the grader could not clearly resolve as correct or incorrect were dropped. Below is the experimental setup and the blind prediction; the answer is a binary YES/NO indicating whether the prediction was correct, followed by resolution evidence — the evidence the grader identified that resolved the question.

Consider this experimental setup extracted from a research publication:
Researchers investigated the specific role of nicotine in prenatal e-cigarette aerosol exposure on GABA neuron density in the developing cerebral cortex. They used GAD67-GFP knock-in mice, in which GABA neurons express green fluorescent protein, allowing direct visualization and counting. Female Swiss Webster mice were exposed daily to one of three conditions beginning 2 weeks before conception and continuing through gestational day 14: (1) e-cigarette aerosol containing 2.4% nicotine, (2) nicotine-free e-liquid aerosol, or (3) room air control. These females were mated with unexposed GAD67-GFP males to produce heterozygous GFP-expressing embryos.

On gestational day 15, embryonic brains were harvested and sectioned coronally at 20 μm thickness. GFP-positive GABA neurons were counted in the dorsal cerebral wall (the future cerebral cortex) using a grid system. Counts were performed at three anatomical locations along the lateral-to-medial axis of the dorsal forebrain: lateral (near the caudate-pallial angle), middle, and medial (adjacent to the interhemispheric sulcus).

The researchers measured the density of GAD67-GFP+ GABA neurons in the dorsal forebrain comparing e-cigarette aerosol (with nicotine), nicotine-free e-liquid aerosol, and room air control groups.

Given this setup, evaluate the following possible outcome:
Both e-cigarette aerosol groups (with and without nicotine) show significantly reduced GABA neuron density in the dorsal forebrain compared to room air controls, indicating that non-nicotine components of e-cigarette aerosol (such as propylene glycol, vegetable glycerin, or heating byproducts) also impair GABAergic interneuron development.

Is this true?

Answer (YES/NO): NO